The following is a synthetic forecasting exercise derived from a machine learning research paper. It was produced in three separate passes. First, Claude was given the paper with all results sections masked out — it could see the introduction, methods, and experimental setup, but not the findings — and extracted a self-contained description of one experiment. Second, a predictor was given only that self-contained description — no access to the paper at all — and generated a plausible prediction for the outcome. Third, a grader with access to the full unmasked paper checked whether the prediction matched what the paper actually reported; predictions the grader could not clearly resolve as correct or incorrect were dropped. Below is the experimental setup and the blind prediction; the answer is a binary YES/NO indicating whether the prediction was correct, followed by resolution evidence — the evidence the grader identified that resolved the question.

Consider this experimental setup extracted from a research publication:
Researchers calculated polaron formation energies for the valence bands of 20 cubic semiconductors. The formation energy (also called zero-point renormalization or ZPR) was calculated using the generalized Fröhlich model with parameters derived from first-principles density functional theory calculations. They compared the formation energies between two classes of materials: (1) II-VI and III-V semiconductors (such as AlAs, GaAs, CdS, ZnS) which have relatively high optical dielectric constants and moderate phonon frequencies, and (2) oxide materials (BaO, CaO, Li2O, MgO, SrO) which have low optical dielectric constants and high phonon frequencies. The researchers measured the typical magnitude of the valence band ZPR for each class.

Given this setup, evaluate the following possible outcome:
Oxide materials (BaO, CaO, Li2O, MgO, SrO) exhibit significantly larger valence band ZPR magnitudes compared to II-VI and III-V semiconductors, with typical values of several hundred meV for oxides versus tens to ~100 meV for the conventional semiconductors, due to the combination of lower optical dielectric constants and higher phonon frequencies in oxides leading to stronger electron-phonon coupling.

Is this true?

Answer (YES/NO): YES